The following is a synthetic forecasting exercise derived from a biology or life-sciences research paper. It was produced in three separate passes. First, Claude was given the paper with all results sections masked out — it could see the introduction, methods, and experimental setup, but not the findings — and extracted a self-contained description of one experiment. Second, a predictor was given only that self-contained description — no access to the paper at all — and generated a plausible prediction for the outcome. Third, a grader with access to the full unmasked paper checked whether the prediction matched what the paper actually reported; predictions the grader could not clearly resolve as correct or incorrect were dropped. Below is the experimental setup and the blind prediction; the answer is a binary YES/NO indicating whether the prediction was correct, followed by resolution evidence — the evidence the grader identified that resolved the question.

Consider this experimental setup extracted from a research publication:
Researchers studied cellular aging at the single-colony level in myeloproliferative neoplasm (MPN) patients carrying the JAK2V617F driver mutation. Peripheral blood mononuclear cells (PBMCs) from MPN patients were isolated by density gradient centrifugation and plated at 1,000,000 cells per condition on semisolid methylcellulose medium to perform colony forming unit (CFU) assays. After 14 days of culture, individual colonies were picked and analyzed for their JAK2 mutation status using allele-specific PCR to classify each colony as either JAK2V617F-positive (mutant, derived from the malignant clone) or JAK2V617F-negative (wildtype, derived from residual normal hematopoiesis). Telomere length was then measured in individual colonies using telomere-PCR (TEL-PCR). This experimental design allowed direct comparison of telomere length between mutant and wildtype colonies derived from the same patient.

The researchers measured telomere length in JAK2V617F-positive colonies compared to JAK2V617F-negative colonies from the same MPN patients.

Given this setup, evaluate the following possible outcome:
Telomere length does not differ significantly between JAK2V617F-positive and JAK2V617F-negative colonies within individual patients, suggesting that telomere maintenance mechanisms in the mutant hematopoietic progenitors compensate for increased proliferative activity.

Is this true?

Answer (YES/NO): NO